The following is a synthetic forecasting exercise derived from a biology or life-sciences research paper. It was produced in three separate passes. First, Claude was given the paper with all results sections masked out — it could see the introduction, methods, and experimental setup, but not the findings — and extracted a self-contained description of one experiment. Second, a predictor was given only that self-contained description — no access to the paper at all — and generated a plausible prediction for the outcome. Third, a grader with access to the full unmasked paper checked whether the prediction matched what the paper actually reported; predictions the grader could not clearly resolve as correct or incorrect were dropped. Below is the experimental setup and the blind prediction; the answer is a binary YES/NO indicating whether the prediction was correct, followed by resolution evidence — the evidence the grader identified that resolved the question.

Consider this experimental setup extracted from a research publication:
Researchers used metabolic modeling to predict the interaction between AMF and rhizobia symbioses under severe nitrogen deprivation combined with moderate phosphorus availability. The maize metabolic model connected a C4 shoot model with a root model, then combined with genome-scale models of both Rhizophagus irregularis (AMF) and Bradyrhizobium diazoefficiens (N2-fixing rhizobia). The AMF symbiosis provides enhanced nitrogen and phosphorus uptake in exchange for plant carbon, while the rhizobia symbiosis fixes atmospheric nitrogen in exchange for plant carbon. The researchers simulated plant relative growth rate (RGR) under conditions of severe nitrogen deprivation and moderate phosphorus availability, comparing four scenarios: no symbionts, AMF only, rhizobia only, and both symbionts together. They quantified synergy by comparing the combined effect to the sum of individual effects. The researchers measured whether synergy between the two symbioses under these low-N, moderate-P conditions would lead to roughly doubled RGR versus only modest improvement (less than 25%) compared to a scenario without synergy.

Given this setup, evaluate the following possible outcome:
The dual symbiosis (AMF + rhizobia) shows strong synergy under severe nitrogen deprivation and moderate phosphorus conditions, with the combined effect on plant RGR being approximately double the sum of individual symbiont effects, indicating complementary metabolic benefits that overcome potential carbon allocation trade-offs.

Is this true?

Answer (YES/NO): YES